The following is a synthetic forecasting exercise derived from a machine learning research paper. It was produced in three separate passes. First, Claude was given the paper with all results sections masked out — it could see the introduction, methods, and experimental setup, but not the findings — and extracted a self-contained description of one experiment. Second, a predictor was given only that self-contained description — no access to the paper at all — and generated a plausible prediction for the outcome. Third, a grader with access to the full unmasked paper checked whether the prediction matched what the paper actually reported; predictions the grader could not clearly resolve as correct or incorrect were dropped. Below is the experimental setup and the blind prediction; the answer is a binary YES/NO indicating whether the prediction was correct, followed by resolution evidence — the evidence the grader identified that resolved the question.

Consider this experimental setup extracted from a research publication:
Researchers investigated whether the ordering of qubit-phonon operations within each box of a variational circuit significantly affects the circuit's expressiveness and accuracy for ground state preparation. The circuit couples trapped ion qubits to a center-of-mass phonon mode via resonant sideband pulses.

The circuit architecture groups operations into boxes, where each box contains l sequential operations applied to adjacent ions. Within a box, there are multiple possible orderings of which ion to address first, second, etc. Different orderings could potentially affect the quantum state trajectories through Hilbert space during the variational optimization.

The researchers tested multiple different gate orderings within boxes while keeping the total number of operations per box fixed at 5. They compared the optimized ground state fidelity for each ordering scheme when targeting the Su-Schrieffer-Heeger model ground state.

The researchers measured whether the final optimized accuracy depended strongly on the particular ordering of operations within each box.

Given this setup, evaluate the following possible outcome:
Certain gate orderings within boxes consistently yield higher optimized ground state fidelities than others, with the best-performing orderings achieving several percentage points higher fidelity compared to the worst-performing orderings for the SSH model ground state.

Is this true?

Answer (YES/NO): NO